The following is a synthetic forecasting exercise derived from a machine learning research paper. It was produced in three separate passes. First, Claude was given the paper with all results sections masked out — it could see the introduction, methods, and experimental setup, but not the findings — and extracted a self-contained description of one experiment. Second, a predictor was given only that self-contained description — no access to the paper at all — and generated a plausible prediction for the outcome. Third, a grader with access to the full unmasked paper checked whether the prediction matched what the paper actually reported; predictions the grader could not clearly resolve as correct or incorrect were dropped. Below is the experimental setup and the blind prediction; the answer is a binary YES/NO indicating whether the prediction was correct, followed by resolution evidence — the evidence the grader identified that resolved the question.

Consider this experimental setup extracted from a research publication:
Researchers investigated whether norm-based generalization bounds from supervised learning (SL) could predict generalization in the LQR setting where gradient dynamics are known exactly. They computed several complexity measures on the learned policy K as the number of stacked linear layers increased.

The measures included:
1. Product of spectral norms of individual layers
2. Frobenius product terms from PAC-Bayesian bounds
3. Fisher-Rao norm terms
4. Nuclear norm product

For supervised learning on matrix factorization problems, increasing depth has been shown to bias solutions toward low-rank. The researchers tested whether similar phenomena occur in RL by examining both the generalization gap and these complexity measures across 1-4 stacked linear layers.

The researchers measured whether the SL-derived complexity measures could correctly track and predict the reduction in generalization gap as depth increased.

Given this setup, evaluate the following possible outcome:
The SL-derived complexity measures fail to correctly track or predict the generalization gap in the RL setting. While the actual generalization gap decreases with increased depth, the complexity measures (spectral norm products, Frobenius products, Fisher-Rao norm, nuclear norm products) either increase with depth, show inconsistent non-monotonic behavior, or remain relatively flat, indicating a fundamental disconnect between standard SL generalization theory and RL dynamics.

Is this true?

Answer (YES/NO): YES